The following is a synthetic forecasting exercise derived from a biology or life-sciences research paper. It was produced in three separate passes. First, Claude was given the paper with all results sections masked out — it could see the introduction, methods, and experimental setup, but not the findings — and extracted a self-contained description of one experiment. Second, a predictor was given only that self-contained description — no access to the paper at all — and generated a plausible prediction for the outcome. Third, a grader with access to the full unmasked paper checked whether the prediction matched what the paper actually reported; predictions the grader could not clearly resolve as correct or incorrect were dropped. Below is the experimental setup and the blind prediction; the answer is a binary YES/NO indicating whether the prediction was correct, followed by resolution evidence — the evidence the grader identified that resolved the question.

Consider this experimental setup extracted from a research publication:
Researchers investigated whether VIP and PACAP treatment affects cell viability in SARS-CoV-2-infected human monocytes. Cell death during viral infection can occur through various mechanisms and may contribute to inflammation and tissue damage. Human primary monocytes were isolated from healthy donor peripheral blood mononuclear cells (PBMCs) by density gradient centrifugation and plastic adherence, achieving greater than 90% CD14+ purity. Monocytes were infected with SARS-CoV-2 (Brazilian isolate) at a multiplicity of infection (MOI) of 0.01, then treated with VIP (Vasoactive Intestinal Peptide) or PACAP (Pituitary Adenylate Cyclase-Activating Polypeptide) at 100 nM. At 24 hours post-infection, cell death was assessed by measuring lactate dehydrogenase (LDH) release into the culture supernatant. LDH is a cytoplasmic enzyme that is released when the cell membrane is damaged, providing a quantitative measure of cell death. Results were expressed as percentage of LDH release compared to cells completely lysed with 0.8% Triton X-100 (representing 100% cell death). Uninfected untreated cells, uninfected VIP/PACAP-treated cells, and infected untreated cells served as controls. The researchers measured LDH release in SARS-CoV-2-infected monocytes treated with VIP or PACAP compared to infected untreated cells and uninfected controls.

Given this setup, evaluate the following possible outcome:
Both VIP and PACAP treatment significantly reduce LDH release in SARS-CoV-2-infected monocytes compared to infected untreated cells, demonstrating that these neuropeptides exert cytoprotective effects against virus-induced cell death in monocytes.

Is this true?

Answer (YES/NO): YES